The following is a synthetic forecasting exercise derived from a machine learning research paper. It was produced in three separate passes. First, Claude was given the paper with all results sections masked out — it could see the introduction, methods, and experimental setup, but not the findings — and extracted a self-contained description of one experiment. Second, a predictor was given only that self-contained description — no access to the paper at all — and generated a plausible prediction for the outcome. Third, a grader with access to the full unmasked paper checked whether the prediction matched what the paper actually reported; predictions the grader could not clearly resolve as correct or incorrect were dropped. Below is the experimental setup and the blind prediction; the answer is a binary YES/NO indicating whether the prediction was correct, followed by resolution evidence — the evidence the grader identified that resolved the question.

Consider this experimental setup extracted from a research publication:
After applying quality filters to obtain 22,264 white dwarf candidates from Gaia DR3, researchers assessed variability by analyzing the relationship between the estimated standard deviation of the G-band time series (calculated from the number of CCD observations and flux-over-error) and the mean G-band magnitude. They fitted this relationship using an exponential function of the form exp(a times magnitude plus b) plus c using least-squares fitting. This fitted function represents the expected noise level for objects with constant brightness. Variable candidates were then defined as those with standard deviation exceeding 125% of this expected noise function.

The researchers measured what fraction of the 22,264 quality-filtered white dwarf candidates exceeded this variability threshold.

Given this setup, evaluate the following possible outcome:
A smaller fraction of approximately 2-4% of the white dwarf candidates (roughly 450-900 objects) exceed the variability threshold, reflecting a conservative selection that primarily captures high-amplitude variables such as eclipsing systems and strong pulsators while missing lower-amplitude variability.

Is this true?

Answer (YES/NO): NO